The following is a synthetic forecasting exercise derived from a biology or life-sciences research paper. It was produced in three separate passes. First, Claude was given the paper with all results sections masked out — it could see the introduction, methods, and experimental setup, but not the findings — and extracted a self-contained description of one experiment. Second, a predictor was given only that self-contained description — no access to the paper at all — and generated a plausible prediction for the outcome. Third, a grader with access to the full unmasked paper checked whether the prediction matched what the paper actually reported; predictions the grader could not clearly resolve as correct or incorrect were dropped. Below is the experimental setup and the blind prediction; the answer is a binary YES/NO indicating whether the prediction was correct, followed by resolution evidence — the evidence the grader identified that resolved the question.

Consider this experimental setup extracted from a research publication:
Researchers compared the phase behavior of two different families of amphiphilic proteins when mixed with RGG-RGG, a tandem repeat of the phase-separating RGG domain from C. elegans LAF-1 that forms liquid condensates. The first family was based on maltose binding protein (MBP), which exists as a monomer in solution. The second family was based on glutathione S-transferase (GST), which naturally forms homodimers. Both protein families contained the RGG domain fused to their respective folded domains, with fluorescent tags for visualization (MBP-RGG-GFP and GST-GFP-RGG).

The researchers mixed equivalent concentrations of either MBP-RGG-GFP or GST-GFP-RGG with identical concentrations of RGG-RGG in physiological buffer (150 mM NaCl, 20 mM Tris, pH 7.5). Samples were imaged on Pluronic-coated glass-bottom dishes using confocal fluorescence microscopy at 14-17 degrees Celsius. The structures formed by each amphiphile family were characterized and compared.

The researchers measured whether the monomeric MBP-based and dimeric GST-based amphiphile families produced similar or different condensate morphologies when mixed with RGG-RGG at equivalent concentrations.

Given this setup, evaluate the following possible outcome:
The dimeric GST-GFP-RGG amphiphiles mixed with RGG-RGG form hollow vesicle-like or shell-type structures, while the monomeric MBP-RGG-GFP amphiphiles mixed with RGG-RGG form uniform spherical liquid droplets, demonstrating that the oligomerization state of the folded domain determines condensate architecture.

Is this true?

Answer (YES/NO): NO